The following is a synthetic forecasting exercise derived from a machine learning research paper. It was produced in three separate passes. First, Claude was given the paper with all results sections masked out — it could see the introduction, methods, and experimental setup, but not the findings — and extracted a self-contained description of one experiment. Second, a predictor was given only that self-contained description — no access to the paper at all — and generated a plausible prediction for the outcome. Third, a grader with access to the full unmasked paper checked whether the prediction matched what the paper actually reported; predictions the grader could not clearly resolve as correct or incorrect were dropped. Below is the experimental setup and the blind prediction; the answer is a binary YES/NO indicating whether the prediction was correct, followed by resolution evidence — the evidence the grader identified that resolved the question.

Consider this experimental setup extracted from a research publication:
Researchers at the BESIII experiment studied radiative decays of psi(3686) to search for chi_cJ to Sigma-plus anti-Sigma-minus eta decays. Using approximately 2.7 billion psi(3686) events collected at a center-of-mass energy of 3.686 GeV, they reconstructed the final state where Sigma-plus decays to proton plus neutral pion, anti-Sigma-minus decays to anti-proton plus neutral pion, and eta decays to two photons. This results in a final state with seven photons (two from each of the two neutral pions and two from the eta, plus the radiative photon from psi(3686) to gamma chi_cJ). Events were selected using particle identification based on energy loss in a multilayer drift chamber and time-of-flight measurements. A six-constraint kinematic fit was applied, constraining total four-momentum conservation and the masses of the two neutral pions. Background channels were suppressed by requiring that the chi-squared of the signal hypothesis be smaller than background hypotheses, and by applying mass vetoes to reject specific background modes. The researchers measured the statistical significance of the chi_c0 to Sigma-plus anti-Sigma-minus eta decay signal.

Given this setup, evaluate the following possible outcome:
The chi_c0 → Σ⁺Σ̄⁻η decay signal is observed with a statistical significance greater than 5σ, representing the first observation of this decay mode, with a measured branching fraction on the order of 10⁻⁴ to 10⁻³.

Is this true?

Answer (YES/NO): YES